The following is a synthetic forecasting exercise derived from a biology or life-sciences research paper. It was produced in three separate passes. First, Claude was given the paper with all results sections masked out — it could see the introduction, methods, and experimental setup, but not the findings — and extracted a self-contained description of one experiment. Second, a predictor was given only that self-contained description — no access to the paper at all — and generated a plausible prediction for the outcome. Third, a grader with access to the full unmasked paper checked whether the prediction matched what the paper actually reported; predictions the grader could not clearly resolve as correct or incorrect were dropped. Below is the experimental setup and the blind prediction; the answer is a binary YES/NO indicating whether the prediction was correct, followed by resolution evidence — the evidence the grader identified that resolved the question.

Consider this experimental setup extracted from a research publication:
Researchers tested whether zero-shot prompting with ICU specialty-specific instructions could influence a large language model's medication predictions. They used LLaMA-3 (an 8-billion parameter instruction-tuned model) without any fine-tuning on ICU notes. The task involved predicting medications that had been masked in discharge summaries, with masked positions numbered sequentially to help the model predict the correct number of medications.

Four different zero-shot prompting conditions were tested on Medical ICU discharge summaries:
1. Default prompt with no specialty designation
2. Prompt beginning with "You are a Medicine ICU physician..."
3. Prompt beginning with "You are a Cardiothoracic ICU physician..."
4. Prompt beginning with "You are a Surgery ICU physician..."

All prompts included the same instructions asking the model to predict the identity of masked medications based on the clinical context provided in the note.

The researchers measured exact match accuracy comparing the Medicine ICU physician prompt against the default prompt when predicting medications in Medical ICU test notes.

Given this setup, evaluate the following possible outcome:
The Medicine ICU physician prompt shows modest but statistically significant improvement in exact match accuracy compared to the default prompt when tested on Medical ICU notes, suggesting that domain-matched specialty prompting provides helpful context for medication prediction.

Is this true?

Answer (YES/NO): NO